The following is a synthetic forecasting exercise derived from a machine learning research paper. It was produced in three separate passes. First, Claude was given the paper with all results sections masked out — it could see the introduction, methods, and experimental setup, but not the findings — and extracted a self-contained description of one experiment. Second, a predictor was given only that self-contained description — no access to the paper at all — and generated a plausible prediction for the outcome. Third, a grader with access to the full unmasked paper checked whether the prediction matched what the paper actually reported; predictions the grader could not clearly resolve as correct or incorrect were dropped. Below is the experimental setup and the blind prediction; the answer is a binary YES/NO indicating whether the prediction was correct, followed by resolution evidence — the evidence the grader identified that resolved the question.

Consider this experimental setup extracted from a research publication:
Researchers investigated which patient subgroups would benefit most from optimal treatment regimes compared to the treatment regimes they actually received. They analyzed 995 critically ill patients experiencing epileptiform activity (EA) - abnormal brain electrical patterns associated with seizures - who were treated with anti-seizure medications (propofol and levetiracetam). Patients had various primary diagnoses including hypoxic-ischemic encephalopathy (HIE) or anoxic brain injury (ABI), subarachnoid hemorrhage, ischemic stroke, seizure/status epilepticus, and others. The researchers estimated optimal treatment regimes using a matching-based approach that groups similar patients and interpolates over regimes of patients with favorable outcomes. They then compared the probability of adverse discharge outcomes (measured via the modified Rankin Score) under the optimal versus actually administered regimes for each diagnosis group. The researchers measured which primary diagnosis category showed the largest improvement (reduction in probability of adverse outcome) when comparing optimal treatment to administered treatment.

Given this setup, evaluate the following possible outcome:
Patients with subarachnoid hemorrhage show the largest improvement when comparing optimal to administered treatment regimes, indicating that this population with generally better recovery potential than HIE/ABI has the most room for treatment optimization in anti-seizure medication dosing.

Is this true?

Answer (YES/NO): NO